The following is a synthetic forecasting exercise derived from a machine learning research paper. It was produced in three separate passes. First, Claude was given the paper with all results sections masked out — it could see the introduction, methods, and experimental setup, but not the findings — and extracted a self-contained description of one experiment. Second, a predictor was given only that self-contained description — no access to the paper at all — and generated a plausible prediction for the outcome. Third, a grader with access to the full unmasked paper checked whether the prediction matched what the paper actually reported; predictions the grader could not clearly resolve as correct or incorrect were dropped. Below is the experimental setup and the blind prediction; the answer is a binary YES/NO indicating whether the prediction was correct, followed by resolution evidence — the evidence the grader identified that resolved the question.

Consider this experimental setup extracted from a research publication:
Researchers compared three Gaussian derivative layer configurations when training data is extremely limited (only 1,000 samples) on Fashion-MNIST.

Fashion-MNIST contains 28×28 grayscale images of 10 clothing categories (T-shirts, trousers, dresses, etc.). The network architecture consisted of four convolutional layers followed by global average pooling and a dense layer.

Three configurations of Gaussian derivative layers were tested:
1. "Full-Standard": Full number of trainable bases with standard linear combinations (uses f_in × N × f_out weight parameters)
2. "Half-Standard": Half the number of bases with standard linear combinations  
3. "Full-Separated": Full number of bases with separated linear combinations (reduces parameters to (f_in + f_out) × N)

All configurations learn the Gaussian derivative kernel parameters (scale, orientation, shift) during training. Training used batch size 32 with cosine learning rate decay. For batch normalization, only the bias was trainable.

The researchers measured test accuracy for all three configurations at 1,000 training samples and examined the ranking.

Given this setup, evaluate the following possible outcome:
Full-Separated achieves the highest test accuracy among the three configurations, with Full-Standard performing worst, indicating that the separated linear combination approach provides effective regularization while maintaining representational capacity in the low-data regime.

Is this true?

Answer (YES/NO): NO